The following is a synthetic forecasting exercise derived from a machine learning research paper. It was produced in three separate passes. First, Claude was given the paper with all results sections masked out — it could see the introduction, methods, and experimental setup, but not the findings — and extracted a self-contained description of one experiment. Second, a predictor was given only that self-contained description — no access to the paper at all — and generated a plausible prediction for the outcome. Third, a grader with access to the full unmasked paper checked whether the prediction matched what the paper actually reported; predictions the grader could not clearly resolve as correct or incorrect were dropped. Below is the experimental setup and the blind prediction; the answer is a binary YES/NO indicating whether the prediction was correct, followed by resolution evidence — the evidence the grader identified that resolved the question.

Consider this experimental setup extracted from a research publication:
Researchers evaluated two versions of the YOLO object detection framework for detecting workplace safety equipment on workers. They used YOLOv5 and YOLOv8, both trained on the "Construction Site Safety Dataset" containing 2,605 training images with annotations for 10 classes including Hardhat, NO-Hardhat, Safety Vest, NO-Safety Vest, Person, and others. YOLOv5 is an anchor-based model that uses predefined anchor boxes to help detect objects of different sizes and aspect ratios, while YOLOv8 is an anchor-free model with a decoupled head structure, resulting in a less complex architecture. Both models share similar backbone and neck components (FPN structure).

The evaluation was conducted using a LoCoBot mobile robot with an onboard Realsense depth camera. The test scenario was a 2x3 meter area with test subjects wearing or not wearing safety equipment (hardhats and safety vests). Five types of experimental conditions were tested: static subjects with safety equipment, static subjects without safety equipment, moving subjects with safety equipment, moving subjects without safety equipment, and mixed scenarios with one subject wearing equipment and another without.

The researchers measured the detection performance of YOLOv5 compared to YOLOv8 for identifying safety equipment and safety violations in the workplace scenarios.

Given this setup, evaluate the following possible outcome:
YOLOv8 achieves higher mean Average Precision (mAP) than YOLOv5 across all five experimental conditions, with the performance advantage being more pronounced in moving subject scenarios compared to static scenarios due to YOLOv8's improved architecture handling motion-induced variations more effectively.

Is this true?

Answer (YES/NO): NO